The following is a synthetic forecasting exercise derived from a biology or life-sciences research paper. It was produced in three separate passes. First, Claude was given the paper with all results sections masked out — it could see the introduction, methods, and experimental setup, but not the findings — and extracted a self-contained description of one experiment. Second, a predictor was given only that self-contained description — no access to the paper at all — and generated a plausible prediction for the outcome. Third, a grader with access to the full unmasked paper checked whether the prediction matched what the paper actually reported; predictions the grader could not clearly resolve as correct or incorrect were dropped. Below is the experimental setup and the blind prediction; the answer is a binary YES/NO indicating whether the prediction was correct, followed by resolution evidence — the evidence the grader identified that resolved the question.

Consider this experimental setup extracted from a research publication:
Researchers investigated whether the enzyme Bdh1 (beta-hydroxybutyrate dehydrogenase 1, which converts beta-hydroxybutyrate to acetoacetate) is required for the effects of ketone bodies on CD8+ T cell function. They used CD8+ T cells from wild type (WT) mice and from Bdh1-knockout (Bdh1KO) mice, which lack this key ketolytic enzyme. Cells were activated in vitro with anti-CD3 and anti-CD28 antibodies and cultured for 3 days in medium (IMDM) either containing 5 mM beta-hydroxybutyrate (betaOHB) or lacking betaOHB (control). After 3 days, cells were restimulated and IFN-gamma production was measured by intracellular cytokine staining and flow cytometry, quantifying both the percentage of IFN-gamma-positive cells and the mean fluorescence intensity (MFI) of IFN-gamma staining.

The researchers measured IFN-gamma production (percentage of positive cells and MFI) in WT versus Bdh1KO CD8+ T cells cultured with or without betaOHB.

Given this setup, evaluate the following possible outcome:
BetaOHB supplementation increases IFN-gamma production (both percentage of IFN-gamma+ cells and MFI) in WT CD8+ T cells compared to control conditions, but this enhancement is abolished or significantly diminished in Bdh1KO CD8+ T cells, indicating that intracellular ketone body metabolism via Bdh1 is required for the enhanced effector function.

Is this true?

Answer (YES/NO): YES